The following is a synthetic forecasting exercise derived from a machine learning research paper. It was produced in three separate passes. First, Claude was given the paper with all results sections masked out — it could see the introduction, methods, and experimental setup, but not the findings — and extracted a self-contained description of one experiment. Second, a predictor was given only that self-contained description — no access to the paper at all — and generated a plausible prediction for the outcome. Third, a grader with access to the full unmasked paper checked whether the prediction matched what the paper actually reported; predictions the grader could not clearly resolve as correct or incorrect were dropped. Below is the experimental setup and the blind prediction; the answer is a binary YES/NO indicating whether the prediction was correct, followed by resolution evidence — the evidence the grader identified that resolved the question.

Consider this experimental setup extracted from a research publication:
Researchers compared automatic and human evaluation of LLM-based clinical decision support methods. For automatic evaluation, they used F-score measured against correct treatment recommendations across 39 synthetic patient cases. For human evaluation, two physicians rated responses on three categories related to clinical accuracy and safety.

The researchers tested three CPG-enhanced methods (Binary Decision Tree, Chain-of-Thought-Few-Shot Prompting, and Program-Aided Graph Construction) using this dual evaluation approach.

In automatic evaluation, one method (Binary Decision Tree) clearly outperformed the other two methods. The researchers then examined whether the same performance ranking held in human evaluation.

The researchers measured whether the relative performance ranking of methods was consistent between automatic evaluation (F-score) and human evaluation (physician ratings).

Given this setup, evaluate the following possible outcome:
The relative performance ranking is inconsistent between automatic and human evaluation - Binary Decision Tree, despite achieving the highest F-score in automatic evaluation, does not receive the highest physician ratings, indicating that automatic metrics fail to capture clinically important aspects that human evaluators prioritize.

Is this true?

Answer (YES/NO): YES